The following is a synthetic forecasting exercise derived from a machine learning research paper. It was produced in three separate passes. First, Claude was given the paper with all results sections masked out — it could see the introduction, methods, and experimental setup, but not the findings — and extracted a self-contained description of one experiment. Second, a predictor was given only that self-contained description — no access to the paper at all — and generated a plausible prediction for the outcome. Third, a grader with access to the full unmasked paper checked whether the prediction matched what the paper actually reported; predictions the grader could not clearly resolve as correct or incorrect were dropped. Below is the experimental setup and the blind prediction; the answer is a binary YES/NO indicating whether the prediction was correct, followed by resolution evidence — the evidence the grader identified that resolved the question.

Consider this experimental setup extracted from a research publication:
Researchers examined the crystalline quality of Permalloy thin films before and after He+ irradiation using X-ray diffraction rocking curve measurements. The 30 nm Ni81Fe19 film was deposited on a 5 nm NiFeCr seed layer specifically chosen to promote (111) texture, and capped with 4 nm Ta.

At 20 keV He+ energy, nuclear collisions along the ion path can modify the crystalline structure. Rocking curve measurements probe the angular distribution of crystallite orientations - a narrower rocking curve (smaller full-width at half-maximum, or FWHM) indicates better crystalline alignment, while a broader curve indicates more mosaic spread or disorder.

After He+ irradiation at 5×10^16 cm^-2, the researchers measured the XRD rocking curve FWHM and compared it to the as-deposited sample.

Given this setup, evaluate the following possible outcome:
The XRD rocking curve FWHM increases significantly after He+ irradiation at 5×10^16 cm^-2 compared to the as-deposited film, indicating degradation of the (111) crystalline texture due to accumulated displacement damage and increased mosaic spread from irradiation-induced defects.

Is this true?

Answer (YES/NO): NO